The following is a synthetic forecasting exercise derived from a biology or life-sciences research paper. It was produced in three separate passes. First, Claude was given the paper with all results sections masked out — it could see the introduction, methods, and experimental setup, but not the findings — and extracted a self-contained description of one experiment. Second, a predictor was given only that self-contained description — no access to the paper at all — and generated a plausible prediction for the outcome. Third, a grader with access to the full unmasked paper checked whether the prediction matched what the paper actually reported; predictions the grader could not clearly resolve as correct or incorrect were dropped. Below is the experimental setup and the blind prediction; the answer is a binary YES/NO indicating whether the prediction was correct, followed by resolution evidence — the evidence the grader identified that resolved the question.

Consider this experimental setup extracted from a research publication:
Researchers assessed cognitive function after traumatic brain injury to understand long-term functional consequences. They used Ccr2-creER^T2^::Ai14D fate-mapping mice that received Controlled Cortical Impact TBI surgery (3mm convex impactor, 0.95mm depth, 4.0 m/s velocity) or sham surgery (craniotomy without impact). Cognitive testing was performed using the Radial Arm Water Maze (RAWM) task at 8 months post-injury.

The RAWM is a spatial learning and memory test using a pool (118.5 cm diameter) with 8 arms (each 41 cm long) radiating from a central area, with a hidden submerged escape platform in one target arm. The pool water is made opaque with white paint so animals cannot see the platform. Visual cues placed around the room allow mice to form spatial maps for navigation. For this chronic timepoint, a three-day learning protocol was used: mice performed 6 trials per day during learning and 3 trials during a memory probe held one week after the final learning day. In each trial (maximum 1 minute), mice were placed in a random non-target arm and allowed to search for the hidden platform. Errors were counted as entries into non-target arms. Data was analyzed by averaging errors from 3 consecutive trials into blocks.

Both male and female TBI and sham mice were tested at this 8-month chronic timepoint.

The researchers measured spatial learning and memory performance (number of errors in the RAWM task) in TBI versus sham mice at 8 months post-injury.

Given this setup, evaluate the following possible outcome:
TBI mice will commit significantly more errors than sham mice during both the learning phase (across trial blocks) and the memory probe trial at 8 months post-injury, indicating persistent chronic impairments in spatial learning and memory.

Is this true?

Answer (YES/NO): YES